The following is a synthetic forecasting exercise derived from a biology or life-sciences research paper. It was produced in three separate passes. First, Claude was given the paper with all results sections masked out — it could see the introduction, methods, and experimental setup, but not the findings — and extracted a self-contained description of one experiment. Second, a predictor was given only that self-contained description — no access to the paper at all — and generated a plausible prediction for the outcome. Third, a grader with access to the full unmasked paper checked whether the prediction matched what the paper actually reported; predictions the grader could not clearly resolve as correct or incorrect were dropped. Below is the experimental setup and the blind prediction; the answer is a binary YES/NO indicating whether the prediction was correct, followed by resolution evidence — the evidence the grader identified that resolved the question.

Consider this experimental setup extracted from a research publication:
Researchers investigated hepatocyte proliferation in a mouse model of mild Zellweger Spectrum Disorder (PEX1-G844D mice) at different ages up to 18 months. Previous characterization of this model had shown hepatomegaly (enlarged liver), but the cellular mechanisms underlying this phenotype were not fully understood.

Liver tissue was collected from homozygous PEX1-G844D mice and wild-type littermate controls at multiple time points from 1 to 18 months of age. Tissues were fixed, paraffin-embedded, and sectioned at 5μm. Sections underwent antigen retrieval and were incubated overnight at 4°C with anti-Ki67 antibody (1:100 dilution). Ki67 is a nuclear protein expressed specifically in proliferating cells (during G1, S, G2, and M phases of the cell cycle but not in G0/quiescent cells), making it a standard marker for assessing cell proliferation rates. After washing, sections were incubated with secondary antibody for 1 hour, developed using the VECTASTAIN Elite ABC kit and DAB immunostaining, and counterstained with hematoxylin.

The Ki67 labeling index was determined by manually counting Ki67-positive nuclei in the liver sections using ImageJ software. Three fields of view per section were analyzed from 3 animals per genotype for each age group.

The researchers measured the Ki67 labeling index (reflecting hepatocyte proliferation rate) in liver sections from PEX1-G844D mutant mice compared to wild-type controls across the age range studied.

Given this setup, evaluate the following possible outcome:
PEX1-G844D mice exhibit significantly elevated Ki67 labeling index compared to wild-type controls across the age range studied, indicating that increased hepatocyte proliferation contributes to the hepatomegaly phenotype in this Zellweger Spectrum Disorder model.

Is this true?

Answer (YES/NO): YES